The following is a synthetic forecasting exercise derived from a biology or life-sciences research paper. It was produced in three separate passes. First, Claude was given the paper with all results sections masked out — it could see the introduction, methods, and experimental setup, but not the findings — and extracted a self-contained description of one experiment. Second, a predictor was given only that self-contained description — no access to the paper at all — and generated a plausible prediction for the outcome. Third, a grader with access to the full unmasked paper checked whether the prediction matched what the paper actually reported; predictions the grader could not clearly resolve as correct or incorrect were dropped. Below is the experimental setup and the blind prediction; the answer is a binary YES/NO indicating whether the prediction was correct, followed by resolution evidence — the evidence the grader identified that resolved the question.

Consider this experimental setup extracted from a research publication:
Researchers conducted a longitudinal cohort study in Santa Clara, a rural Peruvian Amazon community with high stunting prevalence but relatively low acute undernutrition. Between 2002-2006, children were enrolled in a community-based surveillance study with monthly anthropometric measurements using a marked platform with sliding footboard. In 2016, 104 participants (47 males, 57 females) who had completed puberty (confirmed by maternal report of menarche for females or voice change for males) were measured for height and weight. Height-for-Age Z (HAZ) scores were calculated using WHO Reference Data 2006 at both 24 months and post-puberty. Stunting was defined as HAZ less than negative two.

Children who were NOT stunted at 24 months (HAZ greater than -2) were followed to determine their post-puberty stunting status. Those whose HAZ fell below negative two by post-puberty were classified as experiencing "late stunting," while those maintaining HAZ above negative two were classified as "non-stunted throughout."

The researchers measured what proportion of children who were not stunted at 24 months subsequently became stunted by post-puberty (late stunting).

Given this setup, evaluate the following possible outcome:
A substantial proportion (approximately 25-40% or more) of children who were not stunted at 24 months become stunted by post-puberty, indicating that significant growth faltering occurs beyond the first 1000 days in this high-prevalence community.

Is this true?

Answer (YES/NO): NO